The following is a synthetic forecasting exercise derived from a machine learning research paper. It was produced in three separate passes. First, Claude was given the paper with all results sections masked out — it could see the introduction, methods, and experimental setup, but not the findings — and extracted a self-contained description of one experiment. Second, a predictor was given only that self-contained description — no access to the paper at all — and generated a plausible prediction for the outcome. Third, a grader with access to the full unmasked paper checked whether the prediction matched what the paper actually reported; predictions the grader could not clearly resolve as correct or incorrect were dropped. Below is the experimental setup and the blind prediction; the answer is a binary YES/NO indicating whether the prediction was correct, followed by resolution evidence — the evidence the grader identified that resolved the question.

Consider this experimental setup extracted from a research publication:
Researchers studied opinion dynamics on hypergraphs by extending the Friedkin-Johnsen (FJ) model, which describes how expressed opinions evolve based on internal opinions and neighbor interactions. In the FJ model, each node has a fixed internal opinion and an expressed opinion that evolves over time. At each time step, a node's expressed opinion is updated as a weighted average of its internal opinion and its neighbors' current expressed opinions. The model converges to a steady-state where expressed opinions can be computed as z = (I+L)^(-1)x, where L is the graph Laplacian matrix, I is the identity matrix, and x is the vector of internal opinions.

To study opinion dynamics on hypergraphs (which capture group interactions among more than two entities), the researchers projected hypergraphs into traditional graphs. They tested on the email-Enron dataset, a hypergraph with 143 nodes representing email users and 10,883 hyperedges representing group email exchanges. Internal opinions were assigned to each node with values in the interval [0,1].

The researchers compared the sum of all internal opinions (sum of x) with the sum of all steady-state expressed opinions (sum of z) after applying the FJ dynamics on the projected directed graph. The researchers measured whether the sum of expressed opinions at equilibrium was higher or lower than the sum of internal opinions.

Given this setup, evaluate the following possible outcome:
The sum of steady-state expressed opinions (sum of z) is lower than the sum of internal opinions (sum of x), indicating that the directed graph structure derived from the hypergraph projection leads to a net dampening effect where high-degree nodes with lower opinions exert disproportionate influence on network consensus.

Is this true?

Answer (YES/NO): NO